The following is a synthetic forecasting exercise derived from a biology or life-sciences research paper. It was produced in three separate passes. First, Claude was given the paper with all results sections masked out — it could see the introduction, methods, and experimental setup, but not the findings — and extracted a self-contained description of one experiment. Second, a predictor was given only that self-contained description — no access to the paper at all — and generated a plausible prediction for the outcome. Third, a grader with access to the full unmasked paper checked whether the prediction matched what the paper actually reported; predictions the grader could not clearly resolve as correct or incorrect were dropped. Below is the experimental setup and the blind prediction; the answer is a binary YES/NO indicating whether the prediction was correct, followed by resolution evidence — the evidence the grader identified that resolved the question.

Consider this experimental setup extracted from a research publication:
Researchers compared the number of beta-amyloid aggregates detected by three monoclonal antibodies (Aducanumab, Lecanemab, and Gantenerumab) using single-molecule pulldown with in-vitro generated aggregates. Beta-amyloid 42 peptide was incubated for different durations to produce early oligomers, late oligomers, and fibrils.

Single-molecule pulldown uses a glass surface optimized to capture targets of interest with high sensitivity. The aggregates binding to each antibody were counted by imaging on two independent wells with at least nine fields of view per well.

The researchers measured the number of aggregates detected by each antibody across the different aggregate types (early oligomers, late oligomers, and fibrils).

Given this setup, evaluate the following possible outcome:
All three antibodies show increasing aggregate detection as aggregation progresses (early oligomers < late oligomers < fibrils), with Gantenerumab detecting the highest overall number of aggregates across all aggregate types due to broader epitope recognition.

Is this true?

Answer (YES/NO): NO